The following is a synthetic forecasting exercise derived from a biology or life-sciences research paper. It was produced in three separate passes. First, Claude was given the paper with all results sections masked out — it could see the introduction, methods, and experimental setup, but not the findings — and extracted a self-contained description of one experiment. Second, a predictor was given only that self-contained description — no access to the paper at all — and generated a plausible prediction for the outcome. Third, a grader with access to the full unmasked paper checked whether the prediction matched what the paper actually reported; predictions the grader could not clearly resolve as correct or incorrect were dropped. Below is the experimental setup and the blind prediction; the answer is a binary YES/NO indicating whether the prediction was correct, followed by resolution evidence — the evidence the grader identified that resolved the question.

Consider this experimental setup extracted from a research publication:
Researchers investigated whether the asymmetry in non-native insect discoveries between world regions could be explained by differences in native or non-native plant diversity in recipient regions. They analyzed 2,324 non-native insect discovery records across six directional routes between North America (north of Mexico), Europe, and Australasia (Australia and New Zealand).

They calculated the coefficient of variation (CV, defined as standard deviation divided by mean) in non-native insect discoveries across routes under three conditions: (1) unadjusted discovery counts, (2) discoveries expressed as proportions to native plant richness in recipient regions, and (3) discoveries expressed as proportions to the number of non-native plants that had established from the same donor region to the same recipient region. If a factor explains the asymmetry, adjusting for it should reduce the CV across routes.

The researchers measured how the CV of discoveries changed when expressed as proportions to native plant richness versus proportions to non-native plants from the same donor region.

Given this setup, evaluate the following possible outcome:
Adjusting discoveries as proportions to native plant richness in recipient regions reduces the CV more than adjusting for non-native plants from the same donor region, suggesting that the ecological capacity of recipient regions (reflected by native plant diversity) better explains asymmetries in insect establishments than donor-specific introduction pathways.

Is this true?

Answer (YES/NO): NO